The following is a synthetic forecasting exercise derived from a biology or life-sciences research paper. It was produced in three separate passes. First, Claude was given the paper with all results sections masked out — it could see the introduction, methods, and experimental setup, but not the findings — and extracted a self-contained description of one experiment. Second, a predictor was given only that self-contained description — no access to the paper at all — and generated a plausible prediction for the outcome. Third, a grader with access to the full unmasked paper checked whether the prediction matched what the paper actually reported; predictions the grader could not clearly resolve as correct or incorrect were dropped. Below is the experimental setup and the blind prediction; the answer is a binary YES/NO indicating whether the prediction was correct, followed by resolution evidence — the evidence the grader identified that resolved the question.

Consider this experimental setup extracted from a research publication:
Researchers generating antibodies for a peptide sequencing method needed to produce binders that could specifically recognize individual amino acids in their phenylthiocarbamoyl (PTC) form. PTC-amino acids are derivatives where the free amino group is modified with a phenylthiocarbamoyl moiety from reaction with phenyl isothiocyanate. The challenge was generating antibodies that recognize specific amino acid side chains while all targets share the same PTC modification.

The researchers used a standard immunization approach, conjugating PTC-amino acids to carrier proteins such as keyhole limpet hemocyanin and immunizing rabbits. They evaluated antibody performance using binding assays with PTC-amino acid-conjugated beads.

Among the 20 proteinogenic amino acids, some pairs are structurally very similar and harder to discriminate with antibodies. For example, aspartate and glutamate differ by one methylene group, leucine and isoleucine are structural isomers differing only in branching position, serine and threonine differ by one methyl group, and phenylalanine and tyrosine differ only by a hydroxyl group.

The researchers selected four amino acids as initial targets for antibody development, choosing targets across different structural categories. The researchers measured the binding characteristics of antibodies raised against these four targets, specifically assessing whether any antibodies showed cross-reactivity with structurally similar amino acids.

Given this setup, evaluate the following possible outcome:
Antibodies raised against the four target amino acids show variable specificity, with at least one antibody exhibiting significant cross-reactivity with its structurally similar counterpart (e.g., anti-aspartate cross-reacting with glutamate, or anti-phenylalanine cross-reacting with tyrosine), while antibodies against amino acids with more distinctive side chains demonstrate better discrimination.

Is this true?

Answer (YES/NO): YES